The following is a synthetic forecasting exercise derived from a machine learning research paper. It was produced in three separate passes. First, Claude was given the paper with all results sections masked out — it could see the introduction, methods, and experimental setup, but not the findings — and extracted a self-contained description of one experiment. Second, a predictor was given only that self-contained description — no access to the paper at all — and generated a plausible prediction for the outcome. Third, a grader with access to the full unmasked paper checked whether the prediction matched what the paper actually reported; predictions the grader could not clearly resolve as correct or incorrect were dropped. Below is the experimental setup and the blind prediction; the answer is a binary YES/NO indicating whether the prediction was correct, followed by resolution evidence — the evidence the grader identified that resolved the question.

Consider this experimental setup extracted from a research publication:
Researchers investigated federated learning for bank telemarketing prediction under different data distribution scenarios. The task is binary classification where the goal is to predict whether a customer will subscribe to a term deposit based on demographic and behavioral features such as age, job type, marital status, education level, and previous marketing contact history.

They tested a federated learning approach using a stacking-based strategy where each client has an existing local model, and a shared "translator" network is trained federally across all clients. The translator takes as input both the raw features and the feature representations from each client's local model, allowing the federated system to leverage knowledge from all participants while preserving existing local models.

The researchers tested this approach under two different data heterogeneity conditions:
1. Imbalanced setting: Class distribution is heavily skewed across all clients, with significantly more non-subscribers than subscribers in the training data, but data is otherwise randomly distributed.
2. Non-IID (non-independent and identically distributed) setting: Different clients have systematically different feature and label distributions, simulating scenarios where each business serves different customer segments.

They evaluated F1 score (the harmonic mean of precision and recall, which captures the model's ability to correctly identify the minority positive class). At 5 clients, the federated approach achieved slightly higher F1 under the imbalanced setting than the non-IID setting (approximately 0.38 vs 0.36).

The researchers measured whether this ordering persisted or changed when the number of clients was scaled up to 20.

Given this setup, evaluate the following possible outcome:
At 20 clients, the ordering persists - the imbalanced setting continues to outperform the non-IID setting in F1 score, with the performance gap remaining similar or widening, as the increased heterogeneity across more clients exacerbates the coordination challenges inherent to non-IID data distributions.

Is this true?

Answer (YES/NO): NO